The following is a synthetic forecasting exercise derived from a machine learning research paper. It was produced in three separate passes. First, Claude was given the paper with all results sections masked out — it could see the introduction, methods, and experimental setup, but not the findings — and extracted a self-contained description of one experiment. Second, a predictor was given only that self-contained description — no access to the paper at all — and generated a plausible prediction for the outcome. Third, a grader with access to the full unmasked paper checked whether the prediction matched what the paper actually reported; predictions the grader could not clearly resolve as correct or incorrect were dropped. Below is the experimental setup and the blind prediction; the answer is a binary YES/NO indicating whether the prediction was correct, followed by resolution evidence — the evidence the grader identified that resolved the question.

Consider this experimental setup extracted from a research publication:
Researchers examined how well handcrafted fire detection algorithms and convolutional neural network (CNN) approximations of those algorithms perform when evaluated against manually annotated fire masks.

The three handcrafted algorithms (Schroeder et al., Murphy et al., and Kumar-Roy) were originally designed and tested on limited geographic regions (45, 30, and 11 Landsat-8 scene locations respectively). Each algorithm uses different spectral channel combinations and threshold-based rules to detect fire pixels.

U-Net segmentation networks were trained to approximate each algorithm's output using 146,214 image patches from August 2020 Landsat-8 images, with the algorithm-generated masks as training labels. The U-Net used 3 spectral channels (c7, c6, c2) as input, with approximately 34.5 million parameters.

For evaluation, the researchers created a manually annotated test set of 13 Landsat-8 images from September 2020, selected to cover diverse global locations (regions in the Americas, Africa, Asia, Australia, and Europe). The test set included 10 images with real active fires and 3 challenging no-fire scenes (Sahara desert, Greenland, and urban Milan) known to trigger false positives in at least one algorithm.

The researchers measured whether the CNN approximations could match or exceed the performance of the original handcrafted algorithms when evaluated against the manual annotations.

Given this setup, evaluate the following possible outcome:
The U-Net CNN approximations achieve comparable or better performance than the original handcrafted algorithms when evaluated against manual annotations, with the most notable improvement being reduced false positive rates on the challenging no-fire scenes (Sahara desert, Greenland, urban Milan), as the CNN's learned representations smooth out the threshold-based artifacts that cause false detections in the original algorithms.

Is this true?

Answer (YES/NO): NO